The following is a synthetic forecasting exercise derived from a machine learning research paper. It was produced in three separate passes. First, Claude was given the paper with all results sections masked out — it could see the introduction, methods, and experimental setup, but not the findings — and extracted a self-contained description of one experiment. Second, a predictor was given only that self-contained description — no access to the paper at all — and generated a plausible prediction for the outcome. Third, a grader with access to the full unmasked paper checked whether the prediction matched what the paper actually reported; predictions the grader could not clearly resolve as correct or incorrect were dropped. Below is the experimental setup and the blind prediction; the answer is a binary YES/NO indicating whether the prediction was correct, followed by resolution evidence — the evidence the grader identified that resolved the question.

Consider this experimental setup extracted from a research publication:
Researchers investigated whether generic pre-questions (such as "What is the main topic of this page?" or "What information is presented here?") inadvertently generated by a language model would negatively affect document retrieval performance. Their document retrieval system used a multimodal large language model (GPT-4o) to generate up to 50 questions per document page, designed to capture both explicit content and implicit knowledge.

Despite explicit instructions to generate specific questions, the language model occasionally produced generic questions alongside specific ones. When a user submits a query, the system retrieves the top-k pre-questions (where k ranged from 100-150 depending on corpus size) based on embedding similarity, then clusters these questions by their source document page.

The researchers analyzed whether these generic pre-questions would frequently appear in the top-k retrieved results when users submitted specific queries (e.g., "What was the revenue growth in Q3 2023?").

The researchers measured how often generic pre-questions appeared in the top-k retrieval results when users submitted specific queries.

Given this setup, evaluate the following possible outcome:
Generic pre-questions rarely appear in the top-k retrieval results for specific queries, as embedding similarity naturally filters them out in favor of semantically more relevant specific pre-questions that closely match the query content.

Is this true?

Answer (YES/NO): YES